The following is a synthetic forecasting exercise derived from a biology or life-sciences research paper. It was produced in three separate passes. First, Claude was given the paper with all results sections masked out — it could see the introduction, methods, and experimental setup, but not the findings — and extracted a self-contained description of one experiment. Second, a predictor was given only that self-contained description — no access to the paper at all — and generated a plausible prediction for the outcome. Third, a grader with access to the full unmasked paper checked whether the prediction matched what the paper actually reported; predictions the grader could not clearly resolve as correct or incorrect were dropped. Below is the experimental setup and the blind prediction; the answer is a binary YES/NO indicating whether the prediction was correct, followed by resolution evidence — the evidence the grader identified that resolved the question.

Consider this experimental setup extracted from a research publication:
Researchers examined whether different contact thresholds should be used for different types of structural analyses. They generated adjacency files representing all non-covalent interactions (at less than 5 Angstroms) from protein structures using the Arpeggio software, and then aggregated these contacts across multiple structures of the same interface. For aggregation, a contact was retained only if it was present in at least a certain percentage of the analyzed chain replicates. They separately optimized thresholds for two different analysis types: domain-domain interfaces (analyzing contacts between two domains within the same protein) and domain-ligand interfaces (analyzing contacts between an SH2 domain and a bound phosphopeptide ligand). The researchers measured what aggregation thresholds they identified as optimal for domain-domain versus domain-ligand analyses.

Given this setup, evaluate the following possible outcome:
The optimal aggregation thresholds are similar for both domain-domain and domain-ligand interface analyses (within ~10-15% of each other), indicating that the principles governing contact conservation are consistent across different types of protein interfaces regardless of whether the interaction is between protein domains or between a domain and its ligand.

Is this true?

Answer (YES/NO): NO